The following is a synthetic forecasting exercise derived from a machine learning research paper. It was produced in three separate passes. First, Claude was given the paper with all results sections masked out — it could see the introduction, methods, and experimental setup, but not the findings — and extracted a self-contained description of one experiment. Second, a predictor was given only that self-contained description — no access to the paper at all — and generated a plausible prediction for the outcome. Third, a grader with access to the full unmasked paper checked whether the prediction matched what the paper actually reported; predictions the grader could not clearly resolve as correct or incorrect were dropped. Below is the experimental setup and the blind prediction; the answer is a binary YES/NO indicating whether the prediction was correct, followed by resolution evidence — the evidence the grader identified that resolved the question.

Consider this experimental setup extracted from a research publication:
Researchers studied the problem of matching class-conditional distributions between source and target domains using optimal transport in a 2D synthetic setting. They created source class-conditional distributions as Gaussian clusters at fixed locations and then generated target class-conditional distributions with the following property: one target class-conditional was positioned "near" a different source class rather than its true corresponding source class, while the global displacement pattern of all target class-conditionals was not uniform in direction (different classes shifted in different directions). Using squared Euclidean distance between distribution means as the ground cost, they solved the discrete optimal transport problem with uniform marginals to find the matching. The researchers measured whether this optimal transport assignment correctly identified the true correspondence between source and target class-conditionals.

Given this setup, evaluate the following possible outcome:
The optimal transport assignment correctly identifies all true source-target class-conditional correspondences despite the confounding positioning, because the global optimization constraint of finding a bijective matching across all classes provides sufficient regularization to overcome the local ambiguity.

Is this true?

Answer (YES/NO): NO